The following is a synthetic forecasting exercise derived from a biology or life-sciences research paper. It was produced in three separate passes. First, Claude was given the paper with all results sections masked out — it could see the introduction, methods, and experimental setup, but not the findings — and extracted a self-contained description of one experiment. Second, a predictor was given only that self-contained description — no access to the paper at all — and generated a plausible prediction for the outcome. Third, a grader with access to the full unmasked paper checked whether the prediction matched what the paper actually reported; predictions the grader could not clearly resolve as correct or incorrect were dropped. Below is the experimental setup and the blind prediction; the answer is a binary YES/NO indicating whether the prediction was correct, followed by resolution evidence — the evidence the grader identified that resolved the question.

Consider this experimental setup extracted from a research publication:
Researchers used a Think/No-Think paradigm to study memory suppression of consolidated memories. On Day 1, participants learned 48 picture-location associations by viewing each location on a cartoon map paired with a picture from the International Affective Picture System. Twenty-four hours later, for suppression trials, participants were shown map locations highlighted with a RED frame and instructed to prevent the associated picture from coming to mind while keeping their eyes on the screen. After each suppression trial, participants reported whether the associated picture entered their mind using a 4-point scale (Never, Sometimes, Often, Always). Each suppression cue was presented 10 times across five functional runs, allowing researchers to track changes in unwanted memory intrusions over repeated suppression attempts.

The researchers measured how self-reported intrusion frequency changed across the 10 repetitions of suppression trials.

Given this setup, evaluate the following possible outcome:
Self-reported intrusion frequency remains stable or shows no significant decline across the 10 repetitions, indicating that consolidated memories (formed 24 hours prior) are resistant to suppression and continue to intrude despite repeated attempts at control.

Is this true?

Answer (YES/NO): NO